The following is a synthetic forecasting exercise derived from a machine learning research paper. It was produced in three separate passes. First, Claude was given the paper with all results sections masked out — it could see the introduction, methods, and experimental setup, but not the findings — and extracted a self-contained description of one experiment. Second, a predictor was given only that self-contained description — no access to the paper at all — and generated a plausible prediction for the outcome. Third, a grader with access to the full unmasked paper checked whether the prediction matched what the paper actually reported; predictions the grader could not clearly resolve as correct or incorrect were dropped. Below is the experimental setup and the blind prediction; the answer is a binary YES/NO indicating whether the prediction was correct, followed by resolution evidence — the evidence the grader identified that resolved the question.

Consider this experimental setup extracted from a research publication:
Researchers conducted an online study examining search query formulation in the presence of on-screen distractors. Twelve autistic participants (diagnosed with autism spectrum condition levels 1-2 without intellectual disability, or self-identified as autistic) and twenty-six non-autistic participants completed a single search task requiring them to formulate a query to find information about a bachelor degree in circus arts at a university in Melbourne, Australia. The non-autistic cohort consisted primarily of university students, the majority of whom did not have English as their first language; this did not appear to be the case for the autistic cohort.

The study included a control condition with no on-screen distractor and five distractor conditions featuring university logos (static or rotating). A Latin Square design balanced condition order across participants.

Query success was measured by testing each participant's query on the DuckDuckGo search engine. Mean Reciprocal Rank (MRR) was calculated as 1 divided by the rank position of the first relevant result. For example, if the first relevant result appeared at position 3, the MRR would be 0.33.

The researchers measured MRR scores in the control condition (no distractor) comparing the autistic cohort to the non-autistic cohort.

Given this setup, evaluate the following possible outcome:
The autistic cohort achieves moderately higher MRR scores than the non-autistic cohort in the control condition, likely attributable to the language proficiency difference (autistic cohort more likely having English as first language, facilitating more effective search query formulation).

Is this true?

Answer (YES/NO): NO